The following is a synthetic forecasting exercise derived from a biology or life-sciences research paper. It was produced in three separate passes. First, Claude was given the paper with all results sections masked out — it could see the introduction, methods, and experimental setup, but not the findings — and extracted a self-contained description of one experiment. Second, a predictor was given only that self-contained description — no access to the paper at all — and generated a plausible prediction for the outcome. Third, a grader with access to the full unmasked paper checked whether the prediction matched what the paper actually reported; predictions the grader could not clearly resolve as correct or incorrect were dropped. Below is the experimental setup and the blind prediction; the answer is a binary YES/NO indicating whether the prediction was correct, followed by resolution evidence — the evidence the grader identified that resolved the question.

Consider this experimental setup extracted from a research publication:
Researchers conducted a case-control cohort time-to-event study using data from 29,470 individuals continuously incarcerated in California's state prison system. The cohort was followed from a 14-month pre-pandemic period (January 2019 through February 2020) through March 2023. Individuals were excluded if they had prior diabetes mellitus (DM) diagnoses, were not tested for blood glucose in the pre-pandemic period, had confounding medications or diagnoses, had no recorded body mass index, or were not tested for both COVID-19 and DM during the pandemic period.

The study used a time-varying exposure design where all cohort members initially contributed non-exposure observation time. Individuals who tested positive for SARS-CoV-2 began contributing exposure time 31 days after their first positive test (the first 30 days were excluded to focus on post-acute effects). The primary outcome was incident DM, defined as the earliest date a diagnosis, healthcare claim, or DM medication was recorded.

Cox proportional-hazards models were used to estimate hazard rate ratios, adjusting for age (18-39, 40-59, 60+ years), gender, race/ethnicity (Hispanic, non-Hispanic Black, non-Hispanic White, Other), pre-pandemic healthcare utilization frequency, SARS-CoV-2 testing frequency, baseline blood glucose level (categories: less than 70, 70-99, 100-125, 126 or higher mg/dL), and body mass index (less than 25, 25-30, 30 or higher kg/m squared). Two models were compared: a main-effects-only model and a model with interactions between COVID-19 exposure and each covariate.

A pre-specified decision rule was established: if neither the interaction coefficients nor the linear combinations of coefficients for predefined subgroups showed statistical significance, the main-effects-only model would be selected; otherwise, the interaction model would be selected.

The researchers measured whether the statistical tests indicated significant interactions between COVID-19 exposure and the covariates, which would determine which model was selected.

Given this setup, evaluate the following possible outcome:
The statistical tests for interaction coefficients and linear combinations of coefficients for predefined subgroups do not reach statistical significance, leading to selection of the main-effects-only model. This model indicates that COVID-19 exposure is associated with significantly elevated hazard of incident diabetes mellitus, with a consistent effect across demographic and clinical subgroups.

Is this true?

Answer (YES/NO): YES